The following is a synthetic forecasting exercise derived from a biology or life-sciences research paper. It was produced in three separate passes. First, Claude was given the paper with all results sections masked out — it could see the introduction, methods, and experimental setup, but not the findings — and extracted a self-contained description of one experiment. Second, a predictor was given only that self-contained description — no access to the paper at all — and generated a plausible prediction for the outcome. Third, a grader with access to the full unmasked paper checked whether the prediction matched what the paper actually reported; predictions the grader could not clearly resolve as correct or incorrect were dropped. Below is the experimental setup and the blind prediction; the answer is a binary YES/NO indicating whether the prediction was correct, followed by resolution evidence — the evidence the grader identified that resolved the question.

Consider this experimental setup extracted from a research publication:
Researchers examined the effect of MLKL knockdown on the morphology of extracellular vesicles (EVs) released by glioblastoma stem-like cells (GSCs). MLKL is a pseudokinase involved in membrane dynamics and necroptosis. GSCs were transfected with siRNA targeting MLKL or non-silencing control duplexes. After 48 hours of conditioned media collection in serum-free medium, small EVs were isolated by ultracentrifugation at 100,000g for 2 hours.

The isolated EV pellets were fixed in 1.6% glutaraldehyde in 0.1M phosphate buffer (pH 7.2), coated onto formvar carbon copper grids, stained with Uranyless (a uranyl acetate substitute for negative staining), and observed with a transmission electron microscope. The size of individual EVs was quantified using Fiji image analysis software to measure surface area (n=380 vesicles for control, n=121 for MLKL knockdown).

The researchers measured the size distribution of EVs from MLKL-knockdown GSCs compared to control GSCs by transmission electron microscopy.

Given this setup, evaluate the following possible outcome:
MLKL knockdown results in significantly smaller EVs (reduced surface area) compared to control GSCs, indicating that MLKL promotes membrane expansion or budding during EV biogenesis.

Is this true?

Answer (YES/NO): NO